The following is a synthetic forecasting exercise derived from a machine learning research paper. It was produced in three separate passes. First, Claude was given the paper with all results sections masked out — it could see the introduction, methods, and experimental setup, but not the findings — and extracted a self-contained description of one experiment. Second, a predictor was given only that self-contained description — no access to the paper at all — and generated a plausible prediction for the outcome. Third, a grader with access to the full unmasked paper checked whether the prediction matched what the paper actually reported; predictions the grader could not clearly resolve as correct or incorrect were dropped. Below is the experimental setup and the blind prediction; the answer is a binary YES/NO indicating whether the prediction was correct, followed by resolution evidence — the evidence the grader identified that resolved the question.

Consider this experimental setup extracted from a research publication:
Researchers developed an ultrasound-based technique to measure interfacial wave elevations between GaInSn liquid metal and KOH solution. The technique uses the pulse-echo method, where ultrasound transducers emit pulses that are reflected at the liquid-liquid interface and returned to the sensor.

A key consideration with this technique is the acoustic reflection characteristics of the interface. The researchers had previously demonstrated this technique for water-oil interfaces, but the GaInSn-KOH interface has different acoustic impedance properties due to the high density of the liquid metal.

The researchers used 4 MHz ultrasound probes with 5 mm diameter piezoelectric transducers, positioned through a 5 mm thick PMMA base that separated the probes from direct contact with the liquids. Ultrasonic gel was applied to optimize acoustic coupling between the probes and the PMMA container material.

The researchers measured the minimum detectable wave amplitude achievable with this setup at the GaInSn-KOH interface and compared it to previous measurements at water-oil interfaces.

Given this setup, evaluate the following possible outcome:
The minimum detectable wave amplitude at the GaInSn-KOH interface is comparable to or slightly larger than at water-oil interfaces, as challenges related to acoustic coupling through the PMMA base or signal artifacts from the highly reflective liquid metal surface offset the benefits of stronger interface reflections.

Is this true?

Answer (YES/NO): NO